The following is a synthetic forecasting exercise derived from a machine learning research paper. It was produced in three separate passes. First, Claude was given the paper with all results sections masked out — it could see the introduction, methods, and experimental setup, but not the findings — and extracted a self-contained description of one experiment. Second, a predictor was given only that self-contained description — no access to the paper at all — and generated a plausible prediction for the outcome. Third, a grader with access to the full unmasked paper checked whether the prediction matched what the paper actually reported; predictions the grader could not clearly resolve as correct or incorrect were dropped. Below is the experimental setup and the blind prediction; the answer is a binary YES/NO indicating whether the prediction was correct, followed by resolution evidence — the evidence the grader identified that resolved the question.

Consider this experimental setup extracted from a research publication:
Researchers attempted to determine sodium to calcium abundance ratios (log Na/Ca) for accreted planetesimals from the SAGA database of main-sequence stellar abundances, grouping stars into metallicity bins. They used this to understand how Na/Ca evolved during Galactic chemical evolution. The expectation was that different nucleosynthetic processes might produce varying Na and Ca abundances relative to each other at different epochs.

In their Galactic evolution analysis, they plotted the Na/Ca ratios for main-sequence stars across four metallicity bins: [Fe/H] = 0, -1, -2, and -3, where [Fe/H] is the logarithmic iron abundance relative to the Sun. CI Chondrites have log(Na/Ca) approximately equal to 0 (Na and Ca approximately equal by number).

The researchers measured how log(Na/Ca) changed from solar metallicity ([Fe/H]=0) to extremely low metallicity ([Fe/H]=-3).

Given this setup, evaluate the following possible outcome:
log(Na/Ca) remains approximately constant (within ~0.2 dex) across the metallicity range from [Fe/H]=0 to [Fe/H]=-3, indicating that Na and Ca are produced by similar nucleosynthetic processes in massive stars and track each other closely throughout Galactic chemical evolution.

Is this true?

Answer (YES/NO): NO